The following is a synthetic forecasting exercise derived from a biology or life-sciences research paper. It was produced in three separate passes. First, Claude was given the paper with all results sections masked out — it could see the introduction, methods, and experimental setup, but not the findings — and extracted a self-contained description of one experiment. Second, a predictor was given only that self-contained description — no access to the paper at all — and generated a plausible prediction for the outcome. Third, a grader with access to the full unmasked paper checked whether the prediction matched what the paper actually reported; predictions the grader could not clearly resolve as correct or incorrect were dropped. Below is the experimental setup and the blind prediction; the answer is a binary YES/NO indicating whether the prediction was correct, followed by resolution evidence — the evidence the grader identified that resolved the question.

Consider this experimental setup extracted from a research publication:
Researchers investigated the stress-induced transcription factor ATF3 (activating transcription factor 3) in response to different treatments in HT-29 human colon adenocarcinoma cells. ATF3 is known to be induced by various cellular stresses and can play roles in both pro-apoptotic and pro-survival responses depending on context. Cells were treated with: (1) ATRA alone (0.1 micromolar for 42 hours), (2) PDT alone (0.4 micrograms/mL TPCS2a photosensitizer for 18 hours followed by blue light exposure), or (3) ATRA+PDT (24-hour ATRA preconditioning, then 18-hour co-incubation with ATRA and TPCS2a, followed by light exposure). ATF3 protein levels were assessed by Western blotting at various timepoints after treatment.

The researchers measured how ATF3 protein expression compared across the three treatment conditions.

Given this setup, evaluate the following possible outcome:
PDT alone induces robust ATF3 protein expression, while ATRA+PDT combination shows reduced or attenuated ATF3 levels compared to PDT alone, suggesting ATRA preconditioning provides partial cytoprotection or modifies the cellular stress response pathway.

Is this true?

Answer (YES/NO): NO